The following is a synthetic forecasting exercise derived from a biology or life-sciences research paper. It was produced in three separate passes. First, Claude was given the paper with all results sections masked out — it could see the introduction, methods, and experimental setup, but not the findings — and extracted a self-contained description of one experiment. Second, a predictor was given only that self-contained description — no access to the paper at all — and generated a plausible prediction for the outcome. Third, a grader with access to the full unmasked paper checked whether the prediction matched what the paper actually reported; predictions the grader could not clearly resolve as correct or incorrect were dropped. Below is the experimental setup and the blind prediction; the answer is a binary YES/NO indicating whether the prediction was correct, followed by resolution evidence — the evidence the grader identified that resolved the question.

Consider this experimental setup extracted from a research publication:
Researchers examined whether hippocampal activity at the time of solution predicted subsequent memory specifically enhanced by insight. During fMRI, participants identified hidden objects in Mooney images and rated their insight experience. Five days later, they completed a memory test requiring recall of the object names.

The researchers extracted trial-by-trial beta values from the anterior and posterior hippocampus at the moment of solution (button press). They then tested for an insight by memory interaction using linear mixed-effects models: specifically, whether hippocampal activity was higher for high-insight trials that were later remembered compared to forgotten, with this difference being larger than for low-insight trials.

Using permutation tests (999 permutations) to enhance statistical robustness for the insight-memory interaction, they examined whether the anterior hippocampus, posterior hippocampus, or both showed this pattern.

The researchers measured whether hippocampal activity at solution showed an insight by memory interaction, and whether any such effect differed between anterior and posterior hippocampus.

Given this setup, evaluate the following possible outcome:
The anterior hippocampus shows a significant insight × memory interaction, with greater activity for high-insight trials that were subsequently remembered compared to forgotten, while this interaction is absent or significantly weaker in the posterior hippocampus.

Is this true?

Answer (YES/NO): YES